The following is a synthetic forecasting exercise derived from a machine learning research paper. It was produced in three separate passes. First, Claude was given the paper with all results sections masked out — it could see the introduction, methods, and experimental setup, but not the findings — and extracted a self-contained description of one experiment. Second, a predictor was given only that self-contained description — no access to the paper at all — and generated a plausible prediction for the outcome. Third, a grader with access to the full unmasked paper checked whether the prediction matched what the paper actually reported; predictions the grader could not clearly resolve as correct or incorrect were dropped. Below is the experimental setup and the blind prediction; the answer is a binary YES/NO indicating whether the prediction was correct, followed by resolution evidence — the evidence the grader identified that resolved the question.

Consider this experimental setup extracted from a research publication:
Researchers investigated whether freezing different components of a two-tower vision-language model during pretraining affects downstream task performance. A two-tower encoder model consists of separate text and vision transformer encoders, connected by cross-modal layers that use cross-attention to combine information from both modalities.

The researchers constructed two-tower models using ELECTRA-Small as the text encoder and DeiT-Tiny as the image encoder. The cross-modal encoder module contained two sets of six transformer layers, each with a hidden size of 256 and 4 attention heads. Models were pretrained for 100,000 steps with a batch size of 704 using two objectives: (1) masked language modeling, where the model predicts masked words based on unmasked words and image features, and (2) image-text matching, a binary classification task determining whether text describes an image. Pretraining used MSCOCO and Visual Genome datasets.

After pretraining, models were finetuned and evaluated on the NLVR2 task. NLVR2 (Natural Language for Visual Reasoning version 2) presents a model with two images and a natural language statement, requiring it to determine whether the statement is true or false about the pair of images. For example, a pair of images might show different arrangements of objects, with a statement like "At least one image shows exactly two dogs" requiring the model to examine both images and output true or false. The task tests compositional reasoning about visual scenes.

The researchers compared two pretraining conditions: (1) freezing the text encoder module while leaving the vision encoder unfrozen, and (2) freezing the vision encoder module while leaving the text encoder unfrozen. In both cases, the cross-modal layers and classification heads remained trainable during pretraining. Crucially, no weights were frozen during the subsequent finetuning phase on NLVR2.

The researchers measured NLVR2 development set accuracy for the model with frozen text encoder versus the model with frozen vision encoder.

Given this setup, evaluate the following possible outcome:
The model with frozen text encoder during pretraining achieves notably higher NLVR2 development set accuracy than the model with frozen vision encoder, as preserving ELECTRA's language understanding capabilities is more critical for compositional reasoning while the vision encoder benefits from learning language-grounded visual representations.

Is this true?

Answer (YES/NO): NO